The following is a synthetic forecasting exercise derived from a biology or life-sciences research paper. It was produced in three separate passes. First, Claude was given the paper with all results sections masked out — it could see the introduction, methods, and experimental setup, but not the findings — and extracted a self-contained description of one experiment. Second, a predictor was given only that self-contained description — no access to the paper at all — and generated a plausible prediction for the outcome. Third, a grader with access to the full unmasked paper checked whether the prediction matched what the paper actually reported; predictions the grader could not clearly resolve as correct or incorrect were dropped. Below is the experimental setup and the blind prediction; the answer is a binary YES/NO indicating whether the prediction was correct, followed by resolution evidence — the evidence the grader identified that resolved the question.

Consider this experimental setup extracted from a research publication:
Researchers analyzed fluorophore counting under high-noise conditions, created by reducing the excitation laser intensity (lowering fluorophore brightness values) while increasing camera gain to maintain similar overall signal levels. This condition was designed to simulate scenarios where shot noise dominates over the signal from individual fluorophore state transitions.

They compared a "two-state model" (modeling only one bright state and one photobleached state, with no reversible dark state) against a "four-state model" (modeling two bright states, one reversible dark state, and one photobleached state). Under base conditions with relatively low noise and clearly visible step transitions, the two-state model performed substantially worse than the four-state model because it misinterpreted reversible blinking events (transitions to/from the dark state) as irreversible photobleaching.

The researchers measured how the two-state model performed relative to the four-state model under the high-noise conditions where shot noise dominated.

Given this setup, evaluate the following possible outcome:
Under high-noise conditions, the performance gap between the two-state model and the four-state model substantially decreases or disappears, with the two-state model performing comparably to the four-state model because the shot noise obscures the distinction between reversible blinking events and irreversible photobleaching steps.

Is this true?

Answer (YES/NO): YES